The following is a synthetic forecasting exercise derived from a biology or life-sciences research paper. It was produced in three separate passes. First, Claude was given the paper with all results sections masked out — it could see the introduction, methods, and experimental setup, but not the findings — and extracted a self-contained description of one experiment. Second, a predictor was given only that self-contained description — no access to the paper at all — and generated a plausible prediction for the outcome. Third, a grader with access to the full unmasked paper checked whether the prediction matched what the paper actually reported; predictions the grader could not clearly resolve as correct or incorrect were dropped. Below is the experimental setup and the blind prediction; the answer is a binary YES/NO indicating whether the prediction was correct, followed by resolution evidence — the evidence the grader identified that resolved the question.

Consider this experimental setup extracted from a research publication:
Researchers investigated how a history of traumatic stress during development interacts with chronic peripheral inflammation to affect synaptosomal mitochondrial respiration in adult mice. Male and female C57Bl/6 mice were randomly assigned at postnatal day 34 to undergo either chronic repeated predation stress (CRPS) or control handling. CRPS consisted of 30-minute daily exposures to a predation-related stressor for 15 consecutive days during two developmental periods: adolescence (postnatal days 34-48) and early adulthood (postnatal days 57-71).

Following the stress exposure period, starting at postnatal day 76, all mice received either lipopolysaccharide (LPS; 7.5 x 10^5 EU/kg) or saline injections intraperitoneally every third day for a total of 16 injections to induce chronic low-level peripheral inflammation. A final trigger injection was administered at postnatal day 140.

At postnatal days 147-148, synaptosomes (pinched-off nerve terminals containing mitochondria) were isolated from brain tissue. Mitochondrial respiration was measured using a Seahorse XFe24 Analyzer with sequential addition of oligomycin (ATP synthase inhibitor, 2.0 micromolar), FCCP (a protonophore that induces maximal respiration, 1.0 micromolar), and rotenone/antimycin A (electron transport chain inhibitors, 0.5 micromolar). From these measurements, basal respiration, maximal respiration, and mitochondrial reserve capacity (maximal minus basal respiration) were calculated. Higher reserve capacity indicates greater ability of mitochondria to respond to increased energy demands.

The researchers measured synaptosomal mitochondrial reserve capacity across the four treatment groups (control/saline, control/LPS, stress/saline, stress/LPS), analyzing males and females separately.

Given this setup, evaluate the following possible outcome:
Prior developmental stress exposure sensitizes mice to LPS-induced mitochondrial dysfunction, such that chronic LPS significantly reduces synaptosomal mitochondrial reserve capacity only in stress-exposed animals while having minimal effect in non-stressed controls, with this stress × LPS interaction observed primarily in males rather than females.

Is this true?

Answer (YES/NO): NO